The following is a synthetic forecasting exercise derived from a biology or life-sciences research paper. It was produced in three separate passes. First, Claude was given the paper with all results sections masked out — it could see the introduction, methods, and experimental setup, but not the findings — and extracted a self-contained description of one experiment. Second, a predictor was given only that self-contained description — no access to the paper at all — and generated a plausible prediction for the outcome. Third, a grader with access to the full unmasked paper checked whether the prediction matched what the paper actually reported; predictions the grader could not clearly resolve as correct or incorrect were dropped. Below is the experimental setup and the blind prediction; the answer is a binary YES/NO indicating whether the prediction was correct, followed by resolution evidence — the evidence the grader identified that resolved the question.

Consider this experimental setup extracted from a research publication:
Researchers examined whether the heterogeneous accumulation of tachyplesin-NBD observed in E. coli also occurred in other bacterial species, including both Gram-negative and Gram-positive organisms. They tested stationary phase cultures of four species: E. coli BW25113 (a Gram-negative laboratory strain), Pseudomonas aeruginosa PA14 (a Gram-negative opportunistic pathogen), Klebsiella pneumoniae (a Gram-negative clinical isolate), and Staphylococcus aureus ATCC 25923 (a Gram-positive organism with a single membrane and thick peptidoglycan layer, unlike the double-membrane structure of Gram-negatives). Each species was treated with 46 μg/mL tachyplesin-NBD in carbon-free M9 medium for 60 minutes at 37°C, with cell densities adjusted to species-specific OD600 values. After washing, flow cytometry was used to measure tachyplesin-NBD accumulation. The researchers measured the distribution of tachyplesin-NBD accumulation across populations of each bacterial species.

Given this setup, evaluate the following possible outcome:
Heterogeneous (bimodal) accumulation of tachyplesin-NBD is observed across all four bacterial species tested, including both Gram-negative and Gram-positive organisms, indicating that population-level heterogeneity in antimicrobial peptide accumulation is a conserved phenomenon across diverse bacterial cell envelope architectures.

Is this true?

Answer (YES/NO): NO